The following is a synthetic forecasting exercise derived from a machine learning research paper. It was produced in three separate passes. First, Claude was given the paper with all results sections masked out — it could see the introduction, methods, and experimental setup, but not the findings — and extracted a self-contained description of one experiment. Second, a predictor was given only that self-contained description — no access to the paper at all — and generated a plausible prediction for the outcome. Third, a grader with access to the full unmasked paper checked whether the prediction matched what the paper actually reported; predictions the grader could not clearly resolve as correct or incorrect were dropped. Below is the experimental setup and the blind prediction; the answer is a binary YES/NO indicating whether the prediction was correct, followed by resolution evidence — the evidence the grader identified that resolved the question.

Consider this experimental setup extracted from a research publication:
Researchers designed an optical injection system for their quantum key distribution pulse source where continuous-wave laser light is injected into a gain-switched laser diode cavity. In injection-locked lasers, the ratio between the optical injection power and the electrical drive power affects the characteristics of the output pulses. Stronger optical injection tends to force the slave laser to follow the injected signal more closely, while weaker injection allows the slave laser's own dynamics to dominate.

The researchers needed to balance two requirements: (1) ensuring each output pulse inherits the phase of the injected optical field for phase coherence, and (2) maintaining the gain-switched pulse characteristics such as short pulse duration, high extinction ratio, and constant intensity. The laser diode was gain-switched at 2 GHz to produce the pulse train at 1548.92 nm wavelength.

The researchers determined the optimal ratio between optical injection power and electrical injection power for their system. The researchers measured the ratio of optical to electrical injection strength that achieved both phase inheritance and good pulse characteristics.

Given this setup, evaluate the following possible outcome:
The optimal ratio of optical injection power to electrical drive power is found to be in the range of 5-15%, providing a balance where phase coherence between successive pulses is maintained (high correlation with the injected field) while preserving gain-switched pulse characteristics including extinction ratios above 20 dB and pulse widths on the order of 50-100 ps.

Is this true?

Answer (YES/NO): NO